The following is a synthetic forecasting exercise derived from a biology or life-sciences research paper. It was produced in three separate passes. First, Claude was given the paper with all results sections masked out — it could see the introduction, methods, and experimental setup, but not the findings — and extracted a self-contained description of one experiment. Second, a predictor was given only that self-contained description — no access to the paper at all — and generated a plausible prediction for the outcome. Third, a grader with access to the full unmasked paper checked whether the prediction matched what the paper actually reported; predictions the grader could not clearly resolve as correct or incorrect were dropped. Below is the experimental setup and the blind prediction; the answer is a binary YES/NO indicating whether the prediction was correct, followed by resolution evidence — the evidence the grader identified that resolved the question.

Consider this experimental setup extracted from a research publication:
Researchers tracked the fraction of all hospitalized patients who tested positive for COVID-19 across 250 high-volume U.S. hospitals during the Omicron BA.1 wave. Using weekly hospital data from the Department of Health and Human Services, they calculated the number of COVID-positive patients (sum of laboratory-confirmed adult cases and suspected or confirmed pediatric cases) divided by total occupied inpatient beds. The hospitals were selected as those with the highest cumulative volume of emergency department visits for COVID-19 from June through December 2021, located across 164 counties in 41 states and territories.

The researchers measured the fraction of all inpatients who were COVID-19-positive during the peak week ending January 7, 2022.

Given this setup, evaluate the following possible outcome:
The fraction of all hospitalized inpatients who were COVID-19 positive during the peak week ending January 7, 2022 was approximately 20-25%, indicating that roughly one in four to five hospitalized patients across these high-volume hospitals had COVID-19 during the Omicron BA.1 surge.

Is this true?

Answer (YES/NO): YES